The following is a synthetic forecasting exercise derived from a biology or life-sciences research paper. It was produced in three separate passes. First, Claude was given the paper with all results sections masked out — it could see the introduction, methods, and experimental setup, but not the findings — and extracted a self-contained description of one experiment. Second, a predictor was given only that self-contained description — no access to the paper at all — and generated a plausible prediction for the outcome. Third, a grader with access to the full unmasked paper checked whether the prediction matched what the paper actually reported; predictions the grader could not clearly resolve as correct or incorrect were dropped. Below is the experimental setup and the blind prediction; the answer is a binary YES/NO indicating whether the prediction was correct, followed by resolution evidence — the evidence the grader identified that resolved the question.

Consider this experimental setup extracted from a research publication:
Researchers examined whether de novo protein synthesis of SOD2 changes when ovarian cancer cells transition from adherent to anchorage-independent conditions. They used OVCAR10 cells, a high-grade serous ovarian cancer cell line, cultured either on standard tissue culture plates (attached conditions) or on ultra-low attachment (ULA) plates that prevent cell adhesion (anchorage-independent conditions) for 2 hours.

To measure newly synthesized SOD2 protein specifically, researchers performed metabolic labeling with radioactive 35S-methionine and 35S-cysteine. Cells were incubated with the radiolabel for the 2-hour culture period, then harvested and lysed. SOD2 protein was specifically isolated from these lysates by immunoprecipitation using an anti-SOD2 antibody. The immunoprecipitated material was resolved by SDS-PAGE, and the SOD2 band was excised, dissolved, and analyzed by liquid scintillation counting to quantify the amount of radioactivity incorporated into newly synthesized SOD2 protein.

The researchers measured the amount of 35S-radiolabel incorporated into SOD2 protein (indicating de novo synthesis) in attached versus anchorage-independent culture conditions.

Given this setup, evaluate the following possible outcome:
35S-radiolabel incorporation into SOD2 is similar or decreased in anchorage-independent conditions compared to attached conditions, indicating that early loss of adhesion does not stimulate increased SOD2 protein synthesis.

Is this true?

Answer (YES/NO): NO